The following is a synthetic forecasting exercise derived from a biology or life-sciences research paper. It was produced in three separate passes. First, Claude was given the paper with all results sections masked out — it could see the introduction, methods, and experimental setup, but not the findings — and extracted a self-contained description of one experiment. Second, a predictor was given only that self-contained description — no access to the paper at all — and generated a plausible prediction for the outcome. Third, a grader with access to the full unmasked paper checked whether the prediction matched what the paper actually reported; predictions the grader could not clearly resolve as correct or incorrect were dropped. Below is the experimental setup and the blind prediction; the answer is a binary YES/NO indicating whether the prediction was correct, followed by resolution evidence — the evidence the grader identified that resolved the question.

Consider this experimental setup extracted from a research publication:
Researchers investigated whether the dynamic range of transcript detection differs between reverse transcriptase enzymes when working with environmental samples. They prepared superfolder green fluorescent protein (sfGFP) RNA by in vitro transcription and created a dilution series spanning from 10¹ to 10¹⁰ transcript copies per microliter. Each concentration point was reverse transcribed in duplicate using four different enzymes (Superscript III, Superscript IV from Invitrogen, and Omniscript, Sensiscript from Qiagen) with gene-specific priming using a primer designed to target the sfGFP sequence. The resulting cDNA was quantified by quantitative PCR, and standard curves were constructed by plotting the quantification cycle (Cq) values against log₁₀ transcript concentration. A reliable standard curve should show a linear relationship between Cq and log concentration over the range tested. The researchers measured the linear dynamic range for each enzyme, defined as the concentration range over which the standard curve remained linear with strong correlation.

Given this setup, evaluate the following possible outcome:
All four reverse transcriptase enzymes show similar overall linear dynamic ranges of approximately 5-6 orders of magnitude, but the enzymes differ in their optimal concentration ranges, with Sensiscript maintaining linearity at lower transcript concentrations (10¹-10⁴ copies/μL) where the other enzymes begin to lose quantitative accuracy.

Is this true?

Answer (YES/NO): NO